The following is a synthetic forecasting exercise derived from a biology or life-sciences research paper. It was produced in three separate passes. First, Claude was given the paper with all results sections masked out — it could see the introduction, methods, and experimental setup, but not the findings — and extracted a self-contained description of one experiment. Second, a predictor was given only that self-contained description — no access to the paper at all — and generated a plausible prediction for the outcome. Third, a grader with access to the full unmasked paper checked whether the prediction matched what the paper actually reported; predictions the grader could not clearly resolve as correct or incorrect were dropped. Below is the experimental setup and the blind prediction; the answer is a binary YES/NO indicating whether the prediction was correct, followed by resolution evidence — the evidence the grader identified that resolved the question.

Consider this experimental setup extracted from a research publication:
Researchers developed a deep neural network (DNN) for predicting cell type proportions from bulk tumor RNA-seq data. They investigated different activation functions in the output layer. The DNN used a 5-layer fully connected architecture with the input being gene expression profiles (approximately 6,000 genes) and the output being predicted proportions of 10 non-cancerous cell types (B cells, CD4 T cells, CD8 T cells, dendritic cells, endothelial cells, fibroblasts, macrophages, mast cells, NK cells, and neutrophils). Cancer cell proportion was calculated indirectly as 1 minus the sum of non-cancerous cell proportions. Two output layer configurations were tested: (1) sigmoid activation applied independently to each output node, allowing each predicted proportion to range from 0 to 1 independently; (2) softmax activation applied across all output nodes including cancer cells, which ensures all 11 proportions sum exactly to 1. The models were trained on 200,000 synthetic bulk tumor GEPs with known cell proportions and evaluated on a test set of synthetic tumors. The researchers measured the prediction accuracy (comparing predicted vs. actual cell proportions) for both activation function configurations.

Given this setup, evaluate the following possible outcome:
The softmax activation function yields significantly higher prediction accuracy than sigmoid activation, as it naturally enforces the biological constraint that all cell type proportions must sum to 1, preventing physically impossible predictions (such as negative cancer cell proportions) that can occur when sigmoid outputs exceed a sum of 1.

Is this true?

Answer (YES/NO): NO